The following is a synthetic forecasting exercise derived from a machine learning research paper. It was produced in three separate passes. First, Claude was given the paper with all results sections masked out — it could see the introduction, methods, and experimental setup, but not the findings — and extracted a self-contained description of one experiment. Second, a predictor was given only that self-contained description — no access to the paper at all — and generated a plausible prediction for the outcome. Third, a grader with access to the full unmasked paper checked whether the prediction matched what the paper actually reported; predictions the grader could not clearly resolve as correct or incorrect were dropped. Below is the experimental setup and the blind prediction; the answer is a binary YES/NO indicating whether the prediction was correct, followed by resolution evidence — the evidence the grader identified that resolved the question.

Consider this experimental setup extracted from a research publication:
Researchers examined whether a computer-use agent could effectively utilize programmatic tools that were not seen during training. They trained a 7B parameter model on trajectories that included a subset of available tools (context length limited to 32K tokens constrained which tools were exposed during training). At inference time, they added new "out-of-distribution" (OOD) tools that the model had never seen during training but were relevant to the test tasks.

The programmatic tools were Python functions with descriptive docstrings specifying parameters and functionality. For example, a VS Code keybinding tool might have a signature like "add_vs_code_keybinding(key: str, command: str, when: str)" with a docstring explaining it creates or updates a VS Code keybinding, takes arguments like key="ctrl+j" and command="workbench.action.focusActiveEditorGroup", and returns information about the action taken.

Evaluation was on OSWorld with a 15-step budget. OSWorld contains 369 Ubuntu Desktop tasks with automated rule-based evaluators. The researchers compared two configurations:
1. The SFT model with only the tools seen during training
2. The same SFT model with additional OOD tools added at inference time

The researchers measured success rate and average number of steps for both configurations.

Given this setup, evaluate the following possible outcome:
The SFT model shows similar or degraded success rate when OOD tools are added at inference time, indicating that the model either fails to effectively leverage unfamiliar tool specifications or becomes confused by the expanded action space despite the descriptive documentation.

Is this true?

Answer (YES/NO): NO